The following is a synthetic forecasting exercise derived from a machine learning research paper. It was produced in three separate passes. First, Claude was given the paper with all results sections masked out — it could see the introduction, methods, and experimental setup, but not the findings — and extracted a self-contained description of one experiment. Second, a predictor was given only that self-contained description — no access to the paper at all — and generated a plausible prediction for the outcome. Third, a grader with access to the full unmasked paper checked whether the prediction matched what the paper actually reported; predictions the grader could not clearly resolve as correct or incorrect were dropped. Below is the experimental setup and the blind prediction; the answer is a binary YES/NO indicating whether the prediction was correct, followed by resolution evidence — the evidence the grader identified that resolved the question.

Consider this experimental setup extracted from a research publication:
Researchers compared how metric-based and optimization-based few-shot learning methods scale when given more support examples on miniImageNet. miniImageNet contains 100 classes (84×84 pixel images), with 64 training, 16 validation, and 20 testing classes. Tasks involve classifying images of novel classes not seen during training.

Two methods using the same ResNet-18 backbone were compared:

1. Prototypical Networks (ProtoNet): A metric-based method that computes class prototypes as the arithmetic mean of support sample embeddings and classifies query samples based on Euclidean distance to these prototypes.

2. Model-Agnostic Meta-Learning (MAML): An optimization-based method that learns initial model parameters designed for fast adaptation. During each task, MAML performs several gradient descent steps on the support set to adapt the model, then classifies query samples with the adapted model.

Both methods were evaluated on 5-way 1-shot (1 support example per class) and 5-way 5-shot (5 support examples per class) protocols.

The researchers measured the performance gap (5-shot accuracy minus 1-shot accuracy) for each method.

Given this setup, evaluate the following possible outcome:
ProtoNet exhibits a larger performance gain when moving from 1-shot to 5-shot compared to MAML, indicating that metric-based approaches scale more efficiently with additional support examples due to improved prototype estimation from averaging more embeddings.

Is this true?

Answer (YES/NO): YES